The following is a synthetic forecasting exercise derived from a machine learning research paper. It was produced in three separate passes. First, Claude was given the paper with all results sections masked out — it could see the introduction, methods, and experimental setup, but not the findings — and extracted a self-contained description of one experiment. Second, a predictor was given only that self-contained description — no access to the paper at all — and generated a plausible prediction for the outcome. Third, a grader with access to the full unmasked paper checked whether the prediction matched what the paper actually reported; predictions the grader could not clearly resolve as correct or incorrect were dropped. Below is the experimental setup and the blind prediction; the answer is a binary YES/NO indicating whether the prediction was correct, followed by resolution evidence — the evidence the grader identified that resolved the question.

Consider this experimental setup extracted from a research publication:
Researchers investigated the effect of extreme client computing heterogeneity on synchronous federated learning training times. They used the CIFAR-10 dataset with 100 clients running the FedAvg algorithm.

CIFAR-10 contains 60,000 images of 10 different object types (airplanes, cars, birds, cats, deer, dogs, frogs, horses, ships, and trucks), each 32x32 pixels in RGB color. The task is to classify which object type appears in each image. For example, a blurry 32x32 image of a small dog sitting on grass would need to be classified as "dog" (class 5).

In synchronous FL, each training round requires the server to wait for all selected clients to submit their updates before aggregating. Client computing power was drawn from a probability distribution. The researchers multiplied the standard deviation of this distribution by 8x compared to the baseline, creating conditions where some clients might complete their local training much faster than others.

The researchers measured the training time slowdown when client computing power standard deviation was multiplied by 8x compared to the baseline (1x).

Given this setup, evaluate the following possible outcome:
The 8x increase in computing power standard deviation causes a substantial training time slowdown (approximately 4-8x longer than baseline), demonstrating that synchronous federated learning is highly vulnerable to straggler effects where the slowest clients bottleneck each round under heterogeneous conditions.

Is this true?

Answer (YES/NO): NO